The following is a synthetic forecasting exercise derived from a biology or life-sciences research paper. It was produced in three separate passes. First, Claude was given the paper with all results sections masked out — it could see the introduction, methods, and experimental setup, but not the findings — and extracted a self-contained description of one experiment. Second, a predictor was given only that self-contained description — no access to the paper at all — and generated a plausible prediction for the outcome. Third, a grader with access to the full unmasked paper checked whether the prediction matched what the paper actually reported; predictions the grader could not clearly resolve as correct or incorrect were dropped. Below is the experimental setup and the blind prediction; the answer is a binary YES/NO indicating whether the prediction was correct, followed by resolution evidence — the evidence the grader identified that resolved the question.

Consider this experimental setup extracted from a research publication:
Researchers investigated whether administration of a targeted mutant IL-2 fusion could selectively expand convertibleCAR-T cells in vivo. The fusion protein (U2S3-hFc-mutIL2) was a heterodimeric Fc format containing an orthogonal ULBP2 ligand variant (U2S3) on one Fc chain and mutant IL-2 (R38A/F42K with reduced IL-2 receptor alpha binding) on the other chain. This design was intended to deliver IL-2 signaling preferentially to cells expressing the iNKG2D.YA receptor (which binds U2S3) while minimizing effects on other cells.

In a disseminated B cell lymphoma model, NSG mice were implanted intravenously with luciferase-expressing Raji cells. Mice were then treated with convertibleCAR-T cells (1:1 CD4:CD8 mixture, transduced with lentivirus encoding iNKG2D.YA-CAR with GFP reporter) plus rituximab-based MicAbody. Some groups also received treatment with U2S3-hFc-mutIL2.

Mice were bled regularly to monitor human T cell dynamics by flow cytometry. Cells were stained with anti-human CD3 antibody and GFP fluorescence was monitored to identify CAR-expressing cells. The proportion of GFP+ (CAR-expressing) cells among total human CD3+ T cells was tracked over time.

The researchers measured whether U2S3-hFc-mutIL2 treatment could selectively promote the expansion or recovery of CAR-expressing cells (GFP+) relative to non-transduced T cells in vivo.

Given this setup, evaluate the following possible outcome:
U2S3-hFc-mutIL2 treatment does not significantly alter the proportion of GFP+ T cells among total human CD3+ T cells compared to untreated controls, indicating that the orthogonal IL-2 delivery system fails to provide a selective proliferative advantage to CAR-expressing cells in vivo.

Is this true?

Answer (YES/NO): NO